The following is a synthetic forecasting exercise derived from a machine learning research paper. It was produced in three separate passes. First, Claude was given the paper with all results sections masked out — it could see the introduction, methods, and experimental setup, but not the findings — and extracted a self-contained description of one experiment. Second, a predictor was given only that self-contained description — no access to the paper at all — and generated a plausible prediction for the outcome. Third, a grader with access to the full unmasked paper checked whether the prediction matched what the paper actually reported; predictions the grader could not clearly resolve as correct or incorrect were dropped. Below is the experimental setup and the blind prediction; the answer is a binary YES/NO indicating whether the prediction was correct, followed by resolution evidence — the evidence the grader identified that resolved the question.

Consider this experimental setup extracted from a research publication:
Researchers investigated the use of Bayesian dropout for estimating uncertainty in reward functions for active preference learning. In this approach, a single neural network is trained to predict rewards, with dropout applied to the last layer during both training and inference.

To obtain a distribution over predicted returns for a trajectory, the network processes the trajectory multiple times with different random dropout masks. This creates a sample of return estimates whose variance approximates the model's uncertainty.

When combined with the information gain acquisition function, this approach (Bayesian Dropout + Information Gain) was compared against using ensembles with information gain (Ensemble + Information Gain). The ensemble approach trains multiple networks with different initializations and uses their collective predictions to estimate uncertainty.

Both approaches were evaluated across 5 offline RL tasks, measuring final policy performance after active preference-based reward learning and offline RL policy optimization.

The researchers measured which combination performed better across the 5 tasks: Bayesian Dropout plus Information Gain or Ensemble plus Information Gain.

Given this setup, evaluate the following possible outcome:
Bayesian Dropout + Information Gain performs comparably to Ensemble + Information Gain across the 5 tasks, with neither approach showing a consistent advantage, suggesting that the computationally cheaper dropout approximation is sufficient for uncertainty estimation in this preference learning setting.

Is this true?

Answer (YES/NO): NO